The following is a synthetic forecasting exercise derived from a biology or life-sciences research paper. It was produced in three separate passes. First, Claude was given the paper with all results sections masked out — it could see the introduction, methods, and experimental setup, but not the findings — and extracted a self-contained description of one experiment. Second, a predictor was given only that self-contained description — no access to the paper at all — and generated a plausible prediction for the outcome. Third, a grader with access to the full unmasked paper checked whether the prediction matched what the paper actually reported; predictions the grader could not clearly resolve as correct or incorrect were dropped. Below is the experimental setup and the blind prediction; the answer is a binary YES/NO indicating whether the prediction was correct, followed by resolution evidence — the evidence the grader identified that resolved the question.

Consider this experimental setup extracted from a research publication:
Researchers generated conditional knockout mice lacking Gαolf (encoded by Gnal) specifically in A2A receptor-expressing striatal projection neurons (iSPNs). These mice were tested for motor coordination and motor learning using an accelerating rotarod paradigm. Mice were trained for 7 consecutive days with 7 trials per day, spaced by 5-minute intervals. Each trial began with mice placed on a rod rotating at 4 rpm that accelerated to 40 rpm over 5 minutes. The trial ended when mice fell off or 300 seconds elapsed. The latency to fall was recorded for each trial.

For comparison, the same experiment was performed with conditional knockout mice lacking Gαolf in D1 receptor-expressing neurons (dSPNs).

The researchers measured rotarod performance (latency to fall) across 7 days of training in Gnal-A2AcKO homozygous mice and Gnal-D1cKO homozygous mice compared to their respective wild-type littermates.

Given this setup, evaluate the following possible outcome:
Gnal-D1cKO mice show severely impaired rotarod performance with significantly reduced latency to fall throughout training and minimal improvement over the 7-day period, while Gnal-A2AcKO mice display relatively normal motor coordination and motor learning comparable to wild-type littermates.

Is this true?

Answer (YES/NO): NO